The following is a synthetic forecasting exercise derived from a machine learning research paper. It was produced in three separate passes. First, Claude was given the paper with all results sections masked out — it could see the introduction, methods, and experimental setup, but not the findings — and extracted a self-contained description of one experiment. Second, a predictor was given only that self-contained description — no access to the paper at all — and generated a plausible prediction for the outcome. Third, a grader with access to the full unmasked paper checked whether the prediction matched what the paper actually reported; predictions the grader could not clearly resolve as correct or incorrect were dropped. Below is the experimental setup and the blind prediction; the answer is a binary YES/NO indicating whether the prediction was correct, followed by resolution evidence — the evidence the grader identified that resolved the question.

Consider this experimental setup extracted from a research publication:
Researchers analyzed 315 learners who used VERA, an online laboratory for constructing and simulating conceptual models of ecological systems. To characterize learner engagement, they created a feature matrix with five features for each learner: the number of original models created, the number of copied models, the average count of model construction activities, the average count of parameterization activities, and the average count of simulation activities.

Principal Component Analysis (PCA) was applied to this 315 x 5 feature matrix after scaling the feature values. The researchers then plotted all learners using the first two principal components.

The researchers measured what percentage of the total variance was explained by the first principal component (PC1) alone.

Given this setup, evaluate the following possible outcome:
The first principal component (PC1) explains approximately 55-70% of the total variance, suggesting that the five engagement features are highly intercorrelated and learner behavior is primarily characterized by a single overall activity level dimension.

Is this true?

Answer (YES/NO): NO